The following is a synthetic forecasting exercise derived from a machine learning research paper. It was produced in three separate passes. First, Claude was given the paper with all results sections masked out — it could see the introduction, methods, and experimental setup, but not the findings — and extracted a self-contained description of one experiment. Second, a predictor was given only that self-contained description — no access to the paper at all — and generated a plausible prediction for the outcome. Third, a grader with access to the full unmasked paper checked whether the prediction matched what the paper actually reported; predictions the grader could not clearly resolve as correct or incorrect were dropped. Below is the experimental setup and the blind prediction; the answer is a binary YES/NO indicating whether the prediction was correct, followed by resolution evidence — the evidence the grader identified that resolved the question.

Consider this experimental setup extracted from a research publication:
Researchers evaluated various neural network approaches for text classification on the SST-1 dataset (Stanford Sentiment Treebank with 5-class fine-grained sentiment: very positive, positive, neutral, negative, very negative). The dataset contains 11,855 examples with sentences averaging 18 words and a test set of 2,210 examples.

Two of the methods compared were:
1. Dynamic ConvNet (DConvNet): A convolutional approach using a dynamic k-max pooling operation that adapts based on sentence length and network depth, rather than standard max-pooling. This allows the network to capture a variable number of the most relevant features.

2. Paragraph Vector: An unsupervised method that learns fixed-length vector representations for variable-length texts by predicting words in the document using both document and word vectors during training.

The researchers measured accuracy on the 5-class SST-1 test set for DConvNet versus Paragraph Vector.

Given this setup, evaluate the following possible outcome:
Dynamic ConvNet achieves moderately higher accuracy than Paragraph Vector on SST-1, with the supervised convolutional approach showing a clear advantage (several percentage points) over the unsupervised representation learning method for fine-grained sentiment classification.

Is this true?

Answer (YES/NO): NO